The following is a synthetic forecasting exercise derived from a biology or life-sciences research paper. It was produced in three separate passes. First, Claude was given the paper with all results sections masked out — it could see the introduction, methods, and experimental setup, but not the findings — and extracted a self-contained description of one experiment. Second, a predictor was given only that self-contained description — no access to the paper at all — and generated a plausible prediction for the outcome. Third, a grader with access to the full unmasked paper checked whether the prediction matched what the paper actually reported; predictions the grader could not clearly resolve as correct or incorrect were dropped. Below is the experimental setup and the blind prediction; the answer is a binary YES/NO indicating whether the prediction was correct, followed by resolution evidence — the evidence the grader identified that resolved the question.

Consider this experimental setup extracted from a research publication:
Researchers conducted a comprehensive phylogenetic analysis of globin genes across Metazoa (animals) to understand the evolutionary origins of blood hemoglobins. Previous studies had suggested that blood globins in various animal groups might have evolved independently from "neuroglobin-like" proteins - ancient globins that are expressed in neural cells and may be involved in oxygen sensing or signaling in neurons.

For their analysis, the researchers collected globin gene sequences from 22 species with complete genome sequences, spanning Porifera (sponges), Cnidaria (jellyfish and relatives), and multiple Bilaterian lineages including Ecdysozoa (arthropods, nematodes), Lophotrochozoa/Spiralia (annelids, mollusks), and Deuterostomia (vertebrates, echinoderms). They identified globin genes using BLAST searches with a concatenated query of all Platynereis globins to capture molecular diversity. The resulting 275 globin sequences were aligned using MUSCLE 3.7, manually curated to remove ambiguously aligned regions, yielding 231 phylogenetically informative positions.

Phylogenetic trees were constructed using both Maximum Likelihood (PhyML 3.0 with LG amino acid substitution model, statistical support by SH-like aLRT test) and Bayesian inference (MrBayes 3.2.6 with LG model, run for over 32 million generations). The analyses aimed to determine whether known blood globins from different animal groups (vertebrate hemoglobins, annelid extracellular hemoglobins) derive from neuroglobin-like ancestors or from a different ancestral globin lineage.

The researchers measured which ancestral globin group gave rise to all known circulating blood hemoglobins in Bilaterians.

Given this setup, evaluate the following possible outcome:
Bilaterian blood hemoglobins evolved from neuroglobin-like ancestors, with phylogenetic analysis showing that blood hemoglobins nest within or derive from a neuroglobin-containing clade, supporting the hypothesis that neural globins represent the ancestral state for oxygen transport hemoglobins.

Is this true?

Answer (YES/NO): NO